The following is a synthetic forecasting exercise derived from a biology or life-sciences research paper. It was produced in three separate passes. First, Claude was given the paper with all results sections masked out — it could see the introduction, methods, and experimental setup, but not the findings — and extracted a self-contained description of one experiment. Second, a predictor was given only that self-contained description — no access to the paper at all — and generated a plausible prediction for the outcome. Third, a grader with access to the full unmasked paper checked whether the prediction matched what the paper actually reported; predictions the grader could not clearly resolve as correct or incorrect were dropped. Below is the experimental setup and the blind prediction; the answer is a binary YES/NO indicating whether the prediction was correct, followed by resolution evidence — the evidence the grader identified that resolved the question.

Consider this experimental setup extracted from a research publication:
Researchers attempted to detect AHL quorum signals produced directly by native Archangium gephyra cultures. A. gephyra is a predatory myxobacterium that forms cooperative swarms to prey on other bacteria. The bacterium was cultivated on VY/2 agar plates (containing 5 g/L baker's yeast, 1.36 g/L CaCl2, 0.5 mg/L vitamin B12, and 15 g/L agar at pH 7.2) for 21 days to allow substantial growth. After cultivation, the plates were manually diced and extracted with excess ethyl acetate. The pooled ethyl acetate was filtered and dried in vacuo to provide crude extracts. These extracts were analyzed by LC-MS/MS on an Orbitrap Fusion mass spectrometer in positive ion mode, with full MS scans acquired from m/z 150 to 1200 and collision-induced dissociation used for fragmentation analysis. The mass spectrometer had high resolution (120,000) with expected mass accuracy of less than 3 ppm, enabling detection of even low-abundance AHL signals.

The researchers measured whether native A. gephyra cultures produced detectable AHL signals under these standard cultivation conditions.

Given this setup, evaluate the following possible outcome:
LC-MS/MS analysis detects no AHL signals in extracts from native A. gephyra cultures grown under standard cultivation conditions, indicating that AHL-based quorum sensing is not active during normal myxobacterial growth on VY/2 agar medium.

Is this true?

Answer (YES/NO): YES